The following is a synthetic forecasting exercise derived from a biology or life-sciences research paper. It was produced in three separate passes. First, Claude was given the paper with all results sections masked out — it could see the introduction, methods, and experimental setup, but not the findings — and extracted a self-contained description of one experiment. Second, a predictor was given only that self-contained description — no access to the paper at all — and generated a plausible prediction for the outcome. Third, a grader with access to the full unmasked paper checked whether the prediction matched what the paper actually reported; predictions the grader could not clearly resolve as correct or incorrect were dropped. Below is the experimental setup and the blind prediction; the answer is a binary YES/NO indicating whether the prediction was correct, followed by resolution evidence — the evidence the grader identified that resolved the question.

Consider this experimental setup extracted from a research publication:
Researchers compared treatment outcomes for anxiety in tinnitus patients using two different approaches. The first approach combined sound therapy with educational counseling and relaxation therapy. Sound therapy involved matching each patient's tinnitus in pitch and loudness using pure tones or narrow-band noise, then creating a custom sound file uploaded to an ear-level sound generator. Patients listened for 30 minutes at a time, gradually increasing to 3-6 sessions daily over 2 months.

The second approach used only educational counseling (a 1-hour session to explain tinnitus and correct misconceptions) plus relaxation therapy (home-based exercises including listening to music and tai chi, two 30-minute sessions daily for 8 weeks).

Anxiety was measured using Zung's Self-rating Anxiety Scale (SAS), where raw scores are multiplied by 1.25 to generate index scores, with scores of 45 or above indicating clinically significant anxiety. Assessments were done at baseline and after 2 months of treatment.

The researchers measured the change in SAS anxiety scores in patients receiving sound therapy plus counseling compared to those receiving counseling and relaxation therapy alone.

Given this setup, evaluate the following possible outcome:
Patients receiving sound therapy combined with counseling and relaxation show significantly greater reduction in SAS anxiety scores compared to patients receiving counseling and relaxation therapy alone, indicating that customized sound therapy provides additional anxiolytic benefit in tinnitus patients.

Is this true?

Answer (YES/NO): NO